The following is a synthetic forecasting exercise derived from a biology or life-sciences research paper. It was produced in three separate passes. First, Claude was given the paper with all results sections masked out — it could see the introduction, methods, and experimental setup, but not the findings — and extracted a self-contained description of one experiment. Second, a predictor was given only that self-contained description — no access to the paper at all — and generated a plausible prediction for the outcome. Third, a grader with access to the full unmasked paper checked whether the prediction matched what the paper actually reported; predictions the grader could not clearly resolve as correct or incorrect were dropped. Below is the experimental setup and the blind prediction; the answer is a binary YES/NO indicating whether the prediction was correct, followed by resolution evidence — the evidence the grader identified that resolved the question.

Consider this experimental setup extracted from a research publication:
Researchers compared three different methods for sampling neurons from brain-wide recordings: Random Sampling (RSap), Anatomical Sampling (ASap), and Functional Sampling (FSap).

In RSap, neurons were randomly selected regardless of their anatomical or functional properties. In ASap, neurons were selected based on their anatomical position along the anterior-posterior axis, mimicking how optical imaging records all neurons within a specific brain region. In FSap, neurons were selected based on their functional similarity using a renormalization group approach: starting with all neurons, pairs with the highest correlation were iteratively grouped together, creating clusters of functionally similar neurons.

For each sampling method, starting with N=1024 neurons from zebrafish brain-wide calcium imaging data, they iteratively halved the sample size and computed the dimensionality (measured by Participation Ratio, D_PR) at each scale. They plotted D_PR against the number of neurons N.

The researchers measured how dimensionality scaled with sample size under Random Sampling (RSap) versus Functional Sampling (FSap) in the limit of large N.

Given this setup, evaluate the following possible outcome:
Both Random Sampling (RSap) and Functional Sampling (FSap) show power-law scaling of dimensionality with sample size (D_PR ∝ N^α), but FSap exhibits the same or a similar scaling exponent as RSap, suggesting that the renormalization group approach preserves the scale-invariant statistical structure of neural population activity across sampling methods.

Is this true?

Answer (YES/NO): NO